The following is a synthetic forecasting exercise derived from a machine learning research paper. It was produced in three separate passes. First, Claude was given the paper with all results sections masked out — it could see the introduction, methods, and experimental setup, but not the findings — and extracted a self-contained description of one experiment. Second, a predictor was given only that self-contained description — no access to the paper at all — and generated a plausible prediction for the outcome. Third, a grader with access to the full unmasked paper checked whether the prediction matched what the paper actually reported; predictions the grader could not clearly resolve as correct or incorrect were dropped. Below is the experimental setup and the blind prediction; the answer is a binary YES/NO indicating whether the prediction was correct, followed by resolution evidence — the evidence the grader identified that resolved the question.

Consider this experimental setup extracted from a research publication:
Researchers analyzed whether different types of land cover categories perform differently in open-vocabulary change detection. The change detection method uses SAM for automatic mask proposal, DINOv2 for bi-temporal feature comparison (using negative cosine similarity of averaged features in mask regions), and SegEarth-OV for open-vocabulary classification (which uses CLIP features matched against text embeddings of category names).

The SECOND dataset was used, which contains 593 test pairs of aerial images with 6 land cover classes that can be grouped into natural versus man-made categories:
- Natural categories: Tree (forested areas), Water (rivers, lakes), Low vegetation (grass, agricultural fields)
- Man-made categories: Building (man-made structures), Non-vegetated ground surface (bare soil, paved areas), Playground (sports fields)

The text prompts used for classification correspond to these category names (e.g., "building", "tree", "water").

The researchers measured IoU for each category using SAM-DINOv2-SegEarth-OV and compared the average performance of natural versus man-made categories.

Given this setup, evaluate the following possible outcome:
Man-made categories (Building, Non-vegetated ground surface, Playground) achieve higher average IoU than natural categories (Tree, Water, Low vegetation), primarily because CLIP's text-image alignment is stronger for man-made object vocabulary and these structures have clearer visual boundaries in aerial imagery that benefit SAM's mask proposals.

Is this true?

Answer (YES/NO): YES